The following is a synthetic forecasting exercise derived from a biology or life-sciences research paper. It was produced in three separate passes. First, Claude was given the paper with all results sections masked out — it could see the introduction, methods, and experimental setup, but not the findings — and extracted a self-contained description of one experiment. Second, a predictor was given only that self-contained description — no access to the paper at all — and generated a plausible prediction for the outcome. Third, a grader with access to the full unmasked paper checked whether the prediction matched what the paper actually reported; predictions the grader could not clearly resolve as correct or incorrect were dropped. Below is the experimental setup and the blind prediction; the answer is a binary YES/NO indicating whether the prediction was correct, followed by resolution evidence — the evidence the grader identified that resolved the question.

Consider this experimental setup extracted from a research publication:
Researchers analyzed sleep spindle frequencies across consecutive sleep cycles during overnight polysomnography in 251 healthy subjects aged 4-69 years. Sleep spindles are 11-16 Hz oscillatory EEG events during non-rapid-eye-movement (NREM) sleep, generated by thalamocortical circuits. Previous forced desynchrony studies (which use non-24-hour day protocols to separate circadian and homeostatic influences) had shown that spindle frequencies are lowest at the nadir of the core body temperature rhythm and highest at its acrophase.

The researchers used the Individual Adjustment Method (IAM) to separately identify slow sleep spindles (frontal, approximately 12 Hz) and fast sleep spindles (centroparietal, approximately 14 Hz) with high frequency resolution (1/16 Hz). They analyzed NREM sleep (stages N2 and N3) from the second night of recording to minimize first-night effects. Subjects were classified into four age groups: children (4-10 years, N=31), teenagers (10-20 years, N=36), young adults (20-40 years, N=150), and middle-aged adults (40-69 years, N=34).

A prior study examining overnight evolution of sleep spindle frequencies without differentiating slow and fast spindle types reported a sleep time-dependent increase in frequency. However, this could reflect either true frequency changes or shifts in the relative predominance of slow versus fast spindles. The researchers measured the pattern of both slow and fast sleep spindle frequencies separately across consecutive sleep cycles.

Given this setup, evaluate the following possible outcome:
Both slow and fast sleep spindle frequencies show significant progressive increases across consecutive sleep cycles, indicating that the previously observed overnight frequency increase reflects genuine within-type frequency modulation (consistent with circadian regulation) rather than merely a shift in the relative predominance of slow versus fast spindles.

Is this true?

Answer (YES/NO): NO